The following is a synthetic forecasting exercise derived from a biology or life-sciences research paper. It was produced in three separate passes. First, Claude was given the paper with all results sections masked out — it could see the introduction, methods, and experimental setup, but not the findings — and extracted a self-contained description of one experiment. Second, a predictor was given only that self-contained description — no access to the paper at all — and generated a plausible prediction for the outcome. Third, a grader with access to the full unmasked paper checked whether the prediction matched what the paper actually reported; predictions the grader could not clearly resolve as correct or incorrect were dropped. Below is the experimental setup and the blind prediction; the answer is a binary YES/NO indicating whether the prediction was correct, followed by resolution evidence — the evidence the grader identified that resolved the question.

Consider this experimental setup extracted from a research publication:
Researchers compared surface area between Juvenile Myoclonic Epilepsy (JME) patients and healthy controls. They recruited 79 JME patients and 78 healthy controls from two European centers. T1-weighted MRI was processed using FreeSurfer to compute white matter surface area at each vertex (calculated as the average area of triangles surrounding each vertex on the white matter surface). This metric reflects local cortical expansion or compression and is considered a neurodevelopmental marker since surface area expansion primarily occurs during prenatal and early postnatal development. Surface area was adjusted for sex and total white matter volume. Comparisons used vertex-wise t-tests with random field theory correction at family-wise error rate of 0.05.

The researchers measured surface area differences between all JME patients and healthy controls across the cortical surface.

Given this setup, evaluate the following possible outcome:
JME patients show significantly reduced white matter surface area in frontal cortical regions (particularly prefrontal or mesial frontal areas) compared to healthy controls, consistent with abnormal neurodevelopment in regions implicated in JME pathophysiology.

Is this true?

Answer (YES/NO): NO